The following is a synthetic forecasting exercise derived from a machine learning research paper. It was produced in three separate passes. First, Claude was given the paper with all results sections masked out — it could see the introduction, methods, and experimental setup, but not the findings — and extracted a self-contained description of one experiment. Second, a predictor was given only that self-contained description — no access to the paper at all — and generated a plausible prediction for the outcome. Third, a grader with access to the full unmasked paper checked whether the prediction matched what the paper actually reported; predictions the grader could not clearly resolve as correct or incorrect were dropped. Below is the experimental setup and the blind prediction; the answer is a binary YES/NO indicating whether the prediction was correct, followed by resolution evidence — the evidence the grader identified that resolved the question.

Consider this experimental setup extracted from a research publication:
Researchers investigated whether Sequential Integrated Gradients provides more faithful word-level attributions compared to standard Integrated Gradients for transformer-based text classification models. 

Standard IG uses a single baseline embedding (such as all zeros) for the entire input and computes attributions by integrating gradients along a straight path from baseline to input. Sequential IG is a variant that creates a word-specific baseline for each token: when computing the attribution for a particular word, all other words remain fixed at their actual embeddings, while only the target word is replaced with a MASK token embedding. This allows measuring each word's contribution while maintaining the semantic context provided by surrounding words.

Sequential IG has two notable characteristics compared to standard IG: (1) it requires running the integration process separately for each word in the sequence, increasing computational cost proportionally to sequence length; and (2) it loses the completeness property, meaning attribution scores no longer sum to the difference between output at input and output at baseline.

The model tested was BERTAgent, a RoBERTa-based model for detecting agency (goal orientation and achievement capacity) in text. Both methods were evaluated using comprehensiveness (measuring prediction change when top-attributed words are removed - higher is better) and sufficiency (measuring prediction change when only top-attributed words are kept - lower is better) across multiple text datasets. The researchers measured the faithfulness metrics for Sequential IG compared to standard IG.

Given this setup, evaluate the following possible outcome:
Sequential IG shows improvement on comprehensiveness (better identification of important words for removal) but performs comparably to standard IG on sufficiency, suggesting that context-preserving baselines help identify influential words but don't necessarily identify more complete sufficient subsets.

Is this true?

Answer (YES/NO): NO